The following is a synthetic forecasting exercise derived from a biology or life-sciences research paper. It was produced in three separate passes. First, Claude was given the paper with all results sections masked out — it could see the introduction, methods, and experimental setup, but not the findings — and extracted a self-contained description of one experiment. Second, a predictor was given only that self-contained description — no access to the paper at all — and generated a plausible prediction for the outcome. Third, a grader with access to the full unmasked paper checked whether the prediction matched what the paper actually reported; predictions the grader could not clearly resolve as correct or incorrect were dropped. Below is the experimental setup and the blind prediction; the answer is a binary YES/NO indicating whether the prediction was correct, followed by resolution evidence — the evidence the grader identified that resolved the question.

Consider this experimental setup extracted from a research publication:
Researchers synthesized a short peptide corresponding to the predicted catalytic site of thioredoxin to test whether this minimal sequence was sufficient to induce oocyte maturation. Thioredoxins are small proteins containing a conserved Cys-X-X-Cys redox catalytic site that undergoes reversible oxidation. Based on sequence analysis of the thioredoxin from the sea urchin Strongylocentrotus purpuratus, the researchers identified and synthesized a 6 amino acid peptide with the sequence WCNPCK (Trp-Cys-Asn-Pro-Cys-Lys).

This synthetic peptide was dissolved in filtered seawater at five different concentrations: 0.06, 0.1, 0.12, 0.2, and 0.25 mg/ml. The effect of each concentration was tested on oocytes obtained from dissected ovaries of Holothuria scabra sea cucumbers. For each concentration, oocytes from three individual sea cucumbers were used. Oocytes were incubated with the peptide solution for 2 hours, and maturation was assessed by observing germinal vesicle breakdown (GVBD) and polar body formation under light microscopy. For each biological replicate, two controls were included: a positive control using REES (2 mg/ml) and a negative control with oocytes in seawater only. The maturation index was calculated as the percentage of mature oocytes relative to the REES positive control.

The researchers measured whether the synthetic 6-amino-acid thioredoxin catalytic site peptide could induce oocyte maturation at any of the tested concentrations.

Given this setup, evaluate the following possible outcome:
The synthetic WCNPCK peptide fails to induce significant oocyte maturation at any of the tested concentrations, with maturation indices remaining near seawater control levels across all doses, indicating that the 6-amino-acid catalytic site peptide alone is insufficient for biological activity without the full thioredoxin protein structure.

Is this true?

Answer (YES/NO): NO